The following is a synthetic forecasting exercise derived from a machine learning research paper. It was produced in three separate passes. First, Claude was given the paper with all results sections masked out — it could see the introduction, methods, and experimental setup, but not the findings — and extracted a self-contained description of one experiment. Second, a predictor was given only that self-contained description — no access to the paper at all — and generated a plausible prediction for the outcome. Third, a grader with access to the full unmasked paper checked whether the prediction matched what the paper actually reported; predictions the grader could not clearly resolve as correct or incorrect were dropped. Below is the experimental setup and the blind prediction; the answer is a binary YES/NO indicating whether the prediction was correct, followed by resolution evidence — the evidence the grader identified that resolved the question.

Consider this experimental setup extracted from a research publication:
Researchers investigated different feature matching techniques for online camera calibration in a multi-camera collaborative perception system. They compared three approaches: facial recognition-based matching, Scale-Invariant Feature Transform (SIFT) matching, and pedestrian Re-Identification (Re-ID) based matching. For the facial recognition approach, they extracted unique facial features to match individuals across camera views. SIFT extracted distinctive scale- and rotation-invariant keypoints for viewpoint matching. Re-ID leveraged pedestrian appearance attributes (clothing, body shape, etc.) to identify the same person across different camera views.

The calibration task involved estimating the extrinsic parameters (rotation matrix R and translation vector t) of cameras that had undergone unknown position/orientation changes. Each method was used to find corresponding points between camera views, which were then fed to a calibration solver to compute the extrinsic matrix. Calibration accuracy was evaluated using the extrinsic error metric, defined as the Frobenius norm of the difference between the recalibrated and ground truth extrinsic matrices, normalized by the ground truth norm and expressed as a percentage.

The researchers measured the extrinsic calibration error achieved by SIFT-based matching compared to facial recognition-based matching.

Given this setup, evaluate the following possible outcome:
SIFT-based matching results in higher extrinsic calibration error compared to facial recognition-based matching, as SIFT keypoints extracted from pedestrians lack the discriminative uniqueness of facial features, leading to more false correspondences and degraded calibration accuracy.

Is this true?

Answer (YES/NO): YES